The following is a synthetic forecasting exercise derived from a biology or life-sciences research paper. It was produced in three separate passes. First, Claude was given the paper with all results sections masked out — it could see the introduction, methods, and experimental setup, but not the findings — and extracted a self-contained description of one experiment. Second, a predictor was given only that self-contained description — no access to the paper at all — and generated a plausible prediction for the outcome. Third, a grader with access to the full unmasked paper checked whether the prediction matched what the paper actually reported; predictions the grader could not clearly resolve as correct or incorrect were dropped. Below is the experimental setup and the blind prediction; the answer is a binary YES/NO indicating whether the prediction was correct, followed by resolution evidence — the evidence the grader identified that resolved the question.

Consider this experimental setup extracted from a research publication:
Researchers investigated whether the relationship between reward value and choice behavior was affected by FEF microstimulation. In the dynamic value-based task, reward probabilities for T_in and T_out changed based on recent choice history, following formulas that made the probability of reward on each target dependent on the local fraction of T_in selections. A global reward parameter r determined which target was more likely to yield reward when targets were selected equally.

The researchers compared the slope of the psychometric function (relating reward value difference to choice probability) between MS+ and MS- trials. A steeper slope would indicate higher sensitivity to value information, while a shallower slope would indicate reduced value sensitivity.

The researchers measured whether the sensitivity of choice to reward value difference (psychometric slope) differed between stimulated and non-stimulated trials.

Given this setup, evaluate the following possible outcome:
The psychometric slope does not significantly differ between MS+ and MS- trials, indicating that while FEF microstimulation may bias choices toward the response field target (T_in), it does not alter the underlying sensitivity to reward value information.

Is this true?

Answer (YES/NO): YES